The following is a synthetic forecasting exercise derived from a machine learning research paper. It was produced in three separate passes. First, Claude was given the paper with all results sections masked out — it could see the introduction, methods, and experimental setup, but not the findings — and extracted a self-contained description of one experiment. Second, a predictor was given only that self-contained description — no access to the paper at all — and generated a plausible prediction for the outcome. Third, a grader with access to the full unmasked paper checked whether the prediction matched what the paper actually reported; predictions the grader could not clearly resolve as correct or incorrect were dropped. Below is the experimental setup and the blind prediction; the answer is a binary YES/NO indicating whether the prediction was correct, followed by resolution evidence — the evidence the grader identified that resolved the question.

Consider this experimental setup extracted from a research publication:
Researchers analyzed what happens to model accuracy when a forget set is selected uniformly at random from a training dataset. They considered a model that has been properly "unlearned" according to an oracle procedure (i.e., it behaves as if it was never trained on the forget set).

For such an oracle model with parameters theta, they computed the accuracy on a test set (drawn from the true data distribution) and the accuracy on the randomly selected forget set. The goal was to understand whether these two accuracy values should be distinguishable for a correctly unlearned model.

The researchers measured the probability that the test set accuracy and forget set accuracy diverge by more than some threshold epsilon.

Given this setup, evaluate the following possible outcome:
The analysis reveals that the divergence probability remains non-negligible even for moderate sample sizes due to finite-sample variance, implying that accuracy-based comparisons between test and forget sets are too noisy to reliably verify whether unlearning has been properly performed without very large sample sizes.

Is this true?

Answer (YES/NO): NO